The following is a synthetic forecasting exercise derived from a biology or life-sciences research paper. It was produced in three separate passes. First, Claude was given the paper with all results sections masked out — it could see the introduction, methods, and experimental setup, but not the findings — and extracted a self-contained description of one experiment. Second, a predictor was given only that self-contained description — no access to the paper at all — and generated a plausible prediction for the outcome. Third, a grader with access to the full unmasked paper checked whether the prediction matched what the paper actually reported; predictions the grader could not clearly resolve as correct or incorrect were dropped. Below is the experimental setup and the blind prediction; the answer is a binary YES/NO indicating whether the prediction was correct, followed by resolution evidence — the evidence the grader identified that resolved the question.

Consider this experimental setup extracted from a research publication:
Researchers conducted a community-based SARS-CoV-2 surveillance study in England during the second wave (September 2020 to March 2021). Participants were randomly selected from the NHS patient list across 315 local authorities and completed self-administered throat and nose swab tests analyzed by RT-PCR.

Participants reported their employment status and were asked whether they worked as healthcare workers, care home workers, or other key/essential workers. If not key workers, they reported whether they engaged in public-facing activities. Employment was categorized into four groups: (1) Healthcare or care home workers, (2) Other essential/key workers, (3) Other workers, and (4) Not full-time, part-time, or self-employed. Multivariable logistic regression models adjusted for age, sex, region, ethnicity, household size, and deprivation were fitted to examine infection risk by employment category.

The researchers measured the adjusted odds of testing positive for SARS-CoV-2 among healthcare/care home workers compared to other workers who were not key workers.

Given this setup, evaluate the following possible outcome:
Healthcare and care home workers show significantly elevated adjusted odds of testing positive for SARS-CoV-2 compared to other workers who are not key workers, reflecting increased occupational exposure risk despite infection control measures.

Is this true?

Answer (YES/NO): YES